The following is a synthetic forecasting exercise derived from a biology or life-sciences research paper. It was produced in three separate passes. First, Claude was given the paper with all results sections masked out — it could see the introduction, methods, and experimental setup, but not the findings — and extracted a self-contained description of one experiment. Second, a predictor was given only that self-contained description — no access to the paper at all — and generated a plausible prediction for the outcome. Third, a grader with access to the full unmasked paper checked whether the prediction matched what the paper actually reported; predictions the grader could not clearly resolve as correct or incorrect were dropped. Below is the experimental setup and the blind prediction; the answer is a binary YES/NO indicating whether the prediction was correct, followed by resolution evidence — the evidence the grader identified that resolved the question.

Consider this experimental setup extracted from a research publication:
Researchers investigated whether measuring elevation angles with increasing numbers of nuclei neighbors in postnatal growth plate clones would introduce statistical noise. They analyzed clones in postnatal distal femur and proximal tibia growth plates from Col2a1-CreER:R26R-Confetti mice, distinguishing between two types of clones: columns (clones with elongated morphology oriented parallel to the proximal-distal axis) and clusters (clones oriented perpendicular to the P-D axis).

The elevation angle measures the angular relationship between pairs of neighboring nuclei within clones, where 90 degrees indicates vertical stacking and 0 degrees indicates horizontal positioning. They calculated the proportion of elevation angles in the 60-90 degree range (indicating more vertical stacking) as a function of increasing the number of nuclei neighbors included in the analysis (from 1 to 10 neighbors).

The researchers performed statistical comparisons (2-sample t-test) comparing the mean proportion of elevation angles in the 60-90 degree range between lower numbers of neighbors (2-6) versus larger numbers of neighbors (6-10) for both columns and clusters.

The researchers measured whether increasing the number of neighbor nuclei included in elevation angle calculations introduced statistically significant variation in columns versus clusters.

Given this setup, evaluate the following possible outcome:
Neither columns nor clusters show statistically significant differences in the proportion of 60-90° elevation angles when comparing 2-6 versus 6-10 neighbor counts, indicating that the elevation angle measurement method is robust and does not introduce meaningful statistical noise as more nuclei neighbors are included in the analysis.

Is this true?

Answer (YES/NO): NO